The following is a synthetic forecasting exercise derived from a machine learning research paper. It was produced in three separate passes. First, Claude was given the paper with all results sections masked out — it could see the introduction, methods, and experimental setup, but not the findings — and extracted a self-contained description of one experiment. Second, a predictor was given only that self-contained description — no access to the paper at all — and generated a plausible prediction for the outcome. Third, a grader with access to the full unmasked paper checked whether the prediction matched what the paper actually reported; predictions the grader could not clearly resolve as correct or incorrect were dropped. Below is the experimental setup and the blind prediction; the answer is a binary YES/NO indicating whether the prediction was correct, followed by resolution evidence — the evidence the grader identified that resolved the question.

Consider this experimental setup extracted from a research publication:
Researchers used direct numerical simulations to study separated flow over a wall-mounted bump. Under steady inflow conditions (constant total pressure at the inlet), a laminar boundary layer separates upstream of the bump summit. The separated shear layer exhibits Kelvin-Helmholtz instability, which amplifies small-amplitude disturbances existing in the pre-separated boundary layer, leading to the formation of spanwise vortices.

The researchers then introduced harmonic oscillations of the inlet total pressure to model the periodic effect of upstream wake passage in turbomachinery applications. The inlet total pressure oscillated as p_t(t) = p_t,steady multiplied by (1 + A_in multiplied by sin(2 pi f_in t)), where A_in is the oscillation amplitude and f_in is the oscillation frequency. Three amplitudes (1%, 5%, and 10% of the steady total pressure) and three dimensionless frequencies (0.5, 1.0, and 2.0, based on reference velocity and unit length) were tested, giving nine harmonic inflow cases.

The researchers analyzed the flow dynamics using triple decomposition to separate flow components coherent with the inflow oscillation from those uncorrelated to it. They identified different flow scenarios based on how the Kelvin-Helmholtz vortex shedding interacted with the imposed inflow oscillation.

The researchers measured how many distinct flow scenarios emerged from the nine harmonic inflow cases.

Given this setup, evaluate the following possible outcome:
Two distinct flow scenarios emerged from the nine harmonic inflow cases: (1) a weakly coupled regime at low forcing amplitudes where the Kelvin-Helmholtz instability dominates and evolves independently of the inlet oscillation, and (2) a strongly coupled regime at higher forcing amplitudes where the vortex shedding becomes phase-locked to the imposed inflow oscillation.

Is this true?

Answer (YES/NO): NO